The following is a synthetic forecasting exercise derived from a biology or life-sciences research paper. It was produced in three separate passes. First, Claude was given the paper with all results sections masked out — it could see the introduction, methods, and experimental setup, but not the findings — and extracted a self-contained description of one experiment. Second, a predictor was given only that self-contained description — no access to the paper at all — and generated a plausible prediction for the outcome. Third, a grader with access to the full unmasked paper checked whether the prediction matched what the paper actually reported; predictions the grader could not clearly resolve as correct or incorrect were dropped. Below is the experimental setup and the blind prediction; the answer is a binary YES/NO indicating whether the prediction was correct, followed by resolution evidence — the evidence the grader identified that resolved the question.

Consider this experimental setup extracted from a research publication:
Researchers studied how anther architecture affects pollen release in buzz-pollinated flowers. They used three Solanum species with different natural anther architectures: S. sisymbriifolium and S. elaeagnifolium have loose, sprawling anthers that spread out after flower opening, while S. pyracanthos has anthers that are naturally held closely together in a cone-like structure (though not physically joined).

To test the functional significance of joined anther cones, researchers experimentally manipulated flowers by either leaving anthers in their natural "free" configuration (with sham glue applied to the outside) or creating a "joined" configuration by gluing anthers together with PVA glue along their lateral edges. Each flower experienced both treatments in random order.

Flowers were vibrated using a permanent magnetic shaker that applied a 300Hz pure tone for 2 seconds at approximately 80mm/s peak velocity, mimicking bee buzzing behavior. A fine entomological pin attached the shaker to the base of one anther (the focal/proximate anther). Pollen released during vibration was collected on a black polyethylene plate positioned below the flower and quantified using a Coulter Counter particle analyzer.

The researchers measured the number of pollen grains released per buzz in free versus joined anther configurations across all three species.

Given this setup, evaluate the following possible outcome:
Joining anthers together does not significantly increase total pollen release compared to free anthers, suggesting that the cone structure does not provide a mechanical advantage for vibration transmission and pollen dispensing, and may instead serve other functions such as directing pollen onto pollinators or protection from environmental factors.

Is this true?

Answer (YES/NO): NO